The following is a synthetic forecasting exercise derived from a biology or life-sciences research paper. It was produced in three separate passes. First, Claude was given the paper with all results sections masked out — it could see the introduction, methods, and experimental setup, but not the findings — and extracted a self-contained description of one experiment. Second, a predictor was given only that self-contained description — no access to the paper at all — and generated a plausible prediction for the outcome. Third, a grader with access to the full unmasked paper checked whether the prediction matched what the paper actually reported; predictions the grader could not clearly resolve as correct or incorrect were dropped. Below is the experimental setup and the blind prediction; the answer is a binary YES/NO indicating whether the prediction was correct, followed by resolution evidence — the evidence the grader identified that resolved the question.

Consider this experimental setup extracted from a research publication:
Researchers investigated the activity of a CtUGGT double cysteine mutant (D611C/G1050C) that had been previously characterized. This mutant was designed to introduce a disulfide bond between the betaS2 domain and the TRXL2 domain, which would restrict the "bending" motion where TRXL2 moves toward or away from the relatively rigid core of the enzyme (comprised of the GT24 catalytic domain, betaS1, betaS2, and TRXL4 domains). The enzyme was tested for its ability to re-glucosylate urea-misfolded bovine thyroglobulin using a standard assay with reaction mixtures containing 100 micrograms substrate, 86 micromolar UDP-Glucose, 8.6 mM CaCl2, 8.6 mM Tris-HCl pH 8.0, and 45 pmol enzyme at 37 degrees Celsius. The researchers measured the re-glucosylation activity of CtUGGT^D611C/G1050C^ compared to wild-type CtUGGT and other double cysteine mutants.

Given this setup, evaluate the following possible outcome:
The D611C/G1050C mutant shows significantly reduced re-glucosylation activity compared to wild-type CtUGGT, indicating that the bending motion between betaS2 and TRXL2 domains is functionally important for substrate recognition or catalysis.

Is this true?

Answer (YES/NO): YES